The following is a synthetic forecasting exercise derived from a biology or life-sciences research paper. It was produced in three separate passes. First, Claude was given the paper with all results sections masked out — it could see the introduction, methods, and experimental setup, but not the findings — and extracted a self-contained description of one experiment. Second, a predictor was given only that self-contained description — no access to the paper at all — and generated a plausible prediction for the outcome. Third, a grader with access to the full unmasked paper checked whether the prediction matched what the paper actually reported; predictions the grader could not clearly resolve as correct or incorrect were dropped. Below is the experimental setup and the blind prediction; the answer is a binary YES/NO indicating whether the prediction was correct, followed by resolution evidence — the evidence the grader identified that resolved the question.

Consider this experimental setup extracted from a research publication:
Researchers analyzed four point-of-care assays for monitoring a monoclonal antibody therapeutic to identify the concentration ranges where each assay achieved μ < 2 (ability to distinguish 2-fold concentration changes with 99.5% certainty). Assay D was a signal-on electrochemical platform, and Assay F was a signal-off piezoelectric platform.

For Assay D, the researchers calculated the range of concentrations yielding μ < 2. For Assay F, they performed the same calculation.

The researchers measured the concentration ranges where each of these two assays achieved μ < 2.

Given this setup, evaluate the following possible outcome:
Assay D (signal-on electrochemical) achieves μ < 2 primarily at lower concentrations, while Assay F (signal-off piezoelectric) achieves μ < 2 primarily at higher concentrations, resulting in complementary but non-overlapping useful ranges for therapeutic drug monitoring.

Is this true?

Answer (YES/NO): YES